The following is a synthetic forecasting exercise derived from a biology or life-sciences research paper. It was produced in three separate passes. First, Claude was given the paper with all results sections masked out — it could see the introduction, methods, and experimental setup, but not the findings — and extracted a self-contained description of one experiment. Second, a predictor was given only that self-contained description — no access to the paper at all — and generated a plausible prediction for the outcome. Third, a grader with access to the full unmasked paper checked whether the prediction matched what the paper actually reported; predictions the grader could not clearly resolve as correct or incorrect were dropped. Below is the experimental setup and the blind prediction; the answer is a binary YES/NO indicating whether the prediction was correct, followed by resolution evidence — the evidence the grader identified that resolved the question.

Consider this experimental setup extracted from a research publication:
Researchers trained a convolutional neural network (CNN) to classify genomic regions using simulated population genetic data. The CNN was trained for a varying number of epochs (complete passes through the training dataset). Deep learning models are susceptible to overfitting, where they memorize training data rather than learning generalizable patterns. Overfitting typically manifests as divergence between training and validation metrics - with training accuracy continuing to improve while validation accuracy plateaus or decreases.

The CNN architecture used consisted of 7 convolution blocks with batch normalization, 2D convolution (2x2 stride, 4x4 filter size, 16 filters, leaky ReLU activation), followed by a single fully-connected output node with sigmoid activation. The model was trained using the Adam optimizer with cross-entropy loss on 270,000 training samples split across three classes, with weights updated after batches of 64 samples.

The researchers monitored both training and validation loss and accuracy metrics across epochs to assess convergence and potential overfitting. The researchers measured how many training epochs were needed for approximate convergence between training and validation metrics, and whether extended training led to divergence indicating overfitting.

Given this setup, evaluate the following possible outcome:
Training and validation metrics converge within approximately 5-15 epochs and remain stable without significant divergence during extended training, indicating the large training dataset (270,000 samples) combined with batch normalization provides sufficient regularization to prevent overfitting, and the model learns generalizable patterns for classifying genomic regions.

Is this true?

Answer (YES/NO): NO